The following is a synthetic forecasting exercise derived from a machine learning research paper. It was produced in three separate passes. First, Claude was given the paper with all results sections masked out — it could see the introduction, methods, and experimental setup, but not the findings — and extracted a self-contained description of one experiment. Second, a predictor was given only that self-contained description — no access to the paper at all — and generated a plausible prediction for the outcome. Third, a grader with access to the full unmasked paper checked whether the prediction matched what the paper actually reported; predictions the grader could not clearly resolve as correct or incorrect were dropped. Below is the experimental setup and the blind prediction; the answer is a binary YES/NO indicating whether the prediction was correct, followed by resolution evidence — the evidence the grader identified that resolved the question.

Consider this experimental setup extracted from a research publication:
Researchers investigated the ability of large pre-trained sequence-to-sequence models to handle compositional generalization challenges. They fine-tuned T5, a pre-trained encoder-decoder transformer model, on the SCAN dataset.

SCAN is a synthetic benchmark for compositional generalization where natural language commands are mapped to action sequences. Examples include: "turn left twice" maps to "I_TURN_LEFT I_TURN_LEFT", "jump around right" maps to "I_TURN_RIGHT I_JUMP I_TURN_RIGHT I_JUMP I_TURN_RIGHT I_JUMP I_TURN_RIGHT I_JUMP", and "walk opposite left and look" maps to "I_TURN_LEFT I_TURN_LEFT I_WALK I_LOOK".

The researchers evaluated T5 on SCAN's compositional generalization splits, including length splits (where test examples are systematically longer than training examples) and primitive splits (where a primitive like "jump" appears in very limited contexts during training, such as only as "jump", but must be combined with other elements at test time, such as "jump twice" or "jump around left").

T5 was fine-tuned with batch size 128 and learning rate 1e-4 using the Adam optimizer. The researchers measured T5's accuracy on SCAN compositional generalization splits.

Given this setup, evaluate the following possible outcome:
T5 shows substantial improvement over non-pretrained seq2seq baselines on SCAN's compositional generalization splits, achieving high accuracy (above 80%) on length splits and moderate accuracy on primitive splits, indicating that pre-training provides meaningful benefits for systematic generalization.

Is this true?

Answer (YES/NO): NO